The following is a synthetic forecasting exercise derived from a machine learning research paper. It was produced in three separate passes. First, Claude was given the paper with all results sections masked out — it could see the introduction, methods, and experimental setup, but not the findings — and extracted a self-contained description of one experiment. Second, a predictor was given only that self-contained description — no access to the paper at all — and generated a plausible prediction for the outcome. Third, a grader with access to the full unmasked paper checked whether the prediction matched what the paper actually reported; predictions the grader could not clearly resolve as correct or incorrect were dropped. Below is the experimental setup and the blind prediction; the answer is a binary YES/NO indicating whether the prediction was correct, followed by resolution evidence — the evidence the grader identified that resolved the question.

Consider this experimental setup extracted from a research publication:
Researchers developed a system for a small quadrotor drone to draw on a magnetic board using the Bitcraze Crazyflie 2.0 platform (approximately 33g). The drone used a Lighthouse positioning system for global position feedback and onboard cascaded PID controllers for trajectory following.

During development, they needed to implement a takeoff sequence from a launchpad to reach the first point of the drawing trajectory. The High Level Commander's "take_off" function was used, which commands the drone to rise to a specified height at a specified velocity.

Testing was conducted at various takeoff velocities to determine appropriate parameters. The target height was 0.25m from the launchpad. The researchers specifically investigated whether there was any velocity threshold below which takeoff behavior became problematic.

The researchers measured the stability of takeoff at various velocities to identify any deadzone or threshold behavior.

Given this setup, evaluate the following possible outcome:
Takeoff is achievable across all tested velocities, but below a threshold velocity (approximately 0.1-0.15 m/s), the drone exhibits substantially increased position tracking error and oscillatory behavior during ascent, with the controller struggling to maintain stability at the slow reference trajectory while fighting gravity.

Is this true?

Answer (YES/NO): NO